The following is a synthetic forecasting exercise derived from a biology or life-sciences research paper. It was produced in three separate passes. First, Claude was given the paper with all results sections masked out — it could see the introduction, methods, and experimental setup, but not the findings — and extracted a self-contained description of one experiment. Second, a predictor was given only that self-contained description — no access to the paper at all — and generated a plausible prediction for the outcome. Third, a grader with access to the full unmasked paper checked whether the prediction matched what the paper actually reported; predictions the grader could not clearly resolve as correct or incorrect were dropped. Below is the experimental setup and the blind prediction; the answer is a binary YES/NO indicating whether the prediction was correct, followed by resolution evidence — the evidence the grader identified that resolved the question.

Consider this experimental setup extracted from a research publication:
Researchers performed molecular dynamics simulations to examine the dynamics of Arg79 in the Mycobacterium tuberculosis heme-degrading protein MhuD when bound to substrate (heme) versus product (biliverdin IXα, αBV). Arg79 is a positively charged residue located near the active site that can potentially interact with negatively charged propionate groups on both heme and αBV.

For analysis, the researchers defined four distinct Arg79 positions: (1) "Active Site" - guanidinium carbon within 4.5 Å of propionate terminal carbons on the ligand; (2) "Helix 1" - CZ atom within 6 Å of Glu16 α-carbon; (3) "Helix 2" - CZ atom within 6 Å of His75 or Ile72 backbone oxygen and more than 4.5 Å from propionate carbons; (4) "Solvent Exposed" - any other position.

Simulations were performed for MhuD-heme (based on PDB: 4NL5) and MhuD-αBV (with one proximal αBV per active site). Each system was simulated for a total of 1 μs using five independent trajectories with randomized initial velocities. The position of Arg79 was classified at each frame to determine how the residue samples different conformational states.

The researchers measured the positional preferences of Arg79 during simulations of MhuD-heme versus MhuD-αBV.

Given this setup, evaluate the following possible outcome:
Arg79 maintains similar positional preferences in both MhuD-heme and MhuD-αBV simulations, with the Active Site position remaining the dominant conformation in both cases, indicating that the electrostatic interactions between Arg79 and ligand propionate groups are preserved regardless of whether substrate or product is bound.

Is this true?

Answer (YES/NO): NO